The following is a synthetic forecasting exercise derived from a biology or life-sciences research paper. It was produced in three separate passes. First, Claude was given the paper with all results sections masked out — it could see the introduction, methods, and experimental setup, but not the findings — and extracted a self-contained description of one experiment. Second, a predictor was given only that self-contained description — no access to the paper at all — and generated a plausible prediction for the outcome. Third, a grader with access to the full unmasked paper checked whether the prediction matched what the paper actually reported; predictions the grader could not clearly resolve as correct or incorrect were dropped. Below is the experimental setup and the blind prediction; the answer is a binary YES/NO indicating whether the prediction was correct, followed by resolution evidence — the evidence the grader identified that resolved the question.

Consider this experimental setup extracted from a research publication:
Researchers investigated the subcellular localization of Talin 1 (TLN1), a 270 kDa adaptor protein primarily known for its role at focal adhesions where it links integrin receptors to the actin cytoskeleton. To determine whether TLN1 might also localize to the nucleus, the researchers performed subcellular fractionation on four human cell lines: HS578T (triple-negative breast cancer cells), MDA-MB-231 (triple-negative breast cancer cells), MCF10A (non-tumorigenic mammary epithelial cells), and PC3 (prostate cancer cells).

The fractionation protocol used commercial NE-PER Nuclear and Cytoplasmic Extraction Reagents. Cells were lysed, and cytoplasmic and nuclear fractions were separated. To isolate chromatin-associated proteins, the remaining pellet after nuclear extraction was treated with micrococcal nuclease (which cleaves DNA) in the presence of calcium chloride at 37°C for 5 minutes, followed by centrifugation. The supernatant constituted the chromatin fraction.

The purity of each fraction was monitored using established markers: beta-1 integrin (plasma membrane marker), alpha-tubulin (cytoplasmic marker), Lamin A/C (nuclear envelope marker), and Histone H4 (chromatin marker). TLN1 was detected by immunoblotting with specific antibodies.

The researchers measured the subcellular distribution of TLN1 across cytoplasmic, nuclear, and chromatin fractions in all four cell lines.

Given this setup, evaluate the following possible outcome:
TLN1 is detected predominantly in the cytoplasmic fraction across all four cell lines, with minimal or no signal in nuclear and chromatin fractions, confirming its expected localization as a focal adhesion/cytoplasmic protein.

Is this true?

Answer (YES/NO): NO